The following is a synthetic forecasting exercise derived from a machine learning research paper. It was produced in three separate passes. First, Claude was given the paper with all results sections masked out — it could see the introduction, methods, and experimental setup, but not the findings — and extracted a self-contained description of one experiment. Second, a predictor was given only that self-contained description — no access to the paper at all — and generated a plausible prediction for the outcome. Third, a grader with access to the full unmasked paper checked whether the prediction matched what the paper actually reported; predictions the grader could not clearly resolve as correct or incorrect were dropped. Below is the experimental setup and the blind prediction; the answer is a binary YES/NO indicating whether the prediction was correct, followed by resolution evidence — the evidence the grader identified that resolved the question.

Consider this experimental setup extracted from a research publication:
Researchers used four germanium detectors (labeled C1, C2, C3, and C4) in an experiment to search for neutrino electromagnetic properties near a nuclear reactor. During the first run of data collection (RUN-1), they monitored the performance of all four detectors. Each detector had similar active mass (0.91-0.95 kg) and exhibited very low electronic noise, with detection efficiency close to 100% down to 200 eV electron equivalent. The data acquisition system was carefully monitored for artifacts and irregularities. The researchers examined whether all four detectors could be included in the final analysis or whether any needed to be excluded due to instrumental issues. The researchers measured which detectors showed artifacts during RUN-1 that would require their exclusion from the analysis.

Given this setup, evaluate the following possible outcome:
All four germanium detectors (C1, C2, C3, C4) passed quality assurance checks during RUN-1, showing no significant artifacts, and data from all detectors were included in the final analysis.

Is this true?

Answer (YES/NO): NO